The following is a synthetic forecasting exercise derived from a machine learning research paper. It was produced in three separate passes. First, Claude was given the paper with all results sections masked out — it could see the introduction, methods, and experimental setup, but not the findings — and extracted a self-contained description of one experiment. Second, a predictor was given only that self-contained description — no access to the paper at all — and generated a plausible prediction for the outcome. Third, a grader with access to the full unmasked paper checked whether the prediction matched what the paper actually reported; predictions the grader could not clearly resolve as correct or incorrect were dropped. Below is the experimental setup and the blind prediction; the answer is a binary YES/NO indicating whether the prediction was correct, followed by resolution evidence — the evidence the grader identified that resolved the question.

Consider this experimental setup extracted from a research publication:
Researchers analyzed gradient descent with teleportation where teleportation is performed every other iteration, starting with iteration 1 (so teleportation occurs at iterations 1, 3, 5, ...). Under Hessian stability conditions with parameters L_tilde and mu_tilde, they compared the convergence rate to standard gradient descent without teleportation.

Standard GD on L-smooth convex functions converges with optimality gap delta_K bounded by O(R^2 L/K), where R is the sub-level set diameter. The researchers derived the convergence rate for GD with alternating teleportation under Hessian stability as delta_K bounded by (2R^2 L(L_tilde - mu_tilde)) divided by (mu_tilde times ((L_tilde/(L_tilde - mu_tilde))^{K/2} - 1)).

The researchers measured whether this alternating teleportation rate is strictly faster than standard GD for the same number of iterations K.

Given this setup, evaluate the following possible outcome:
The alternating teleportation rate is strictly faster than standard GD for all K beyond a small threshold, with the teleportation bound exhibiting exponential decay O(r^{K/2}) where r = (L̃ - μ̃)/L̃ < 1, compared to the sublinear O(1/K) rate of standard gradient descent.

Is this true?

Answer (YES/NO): YES